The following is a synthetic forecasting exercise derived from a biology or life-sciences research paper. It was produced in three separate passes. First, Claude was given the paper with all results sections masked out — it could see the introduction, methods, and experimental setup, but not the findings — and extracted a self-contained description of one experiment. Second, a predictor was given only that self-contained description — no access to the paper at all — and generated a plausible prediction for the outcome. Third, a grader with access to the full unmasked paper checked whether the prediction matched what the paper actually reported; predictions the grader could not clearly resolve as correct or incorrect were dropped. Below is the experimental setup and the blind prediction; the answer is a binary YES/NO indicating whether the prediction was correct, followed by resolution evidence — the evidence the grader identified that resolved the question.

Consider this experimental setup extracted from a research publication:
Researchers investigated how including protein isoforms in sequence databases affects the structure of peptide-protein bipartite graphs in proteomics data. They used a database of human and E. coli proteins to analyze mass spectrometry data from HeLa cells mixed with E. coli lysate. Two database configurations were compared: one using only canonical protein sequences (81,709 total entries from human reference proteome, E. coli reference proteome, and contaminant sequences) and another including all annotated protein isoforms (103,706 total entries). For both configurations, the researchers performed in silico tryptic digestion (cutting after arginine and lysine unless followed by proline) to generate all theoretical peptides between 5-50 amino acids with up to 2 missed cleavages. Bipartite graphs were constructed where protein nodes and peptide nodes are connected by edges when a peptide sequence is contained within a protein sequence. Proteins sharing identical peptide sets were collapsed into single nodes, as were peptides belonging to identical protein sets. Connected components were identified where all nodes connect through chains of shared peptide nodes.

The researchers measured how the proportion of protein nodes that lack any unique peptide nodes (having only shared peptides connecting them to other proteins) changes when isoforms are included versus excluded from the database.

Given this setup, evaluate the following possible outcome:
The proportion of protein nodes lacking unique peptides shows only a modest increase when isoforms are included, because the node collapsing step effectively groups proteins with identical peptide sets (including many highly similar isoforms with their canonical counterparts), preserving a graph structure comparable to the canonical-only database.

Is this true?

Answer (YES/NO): YES